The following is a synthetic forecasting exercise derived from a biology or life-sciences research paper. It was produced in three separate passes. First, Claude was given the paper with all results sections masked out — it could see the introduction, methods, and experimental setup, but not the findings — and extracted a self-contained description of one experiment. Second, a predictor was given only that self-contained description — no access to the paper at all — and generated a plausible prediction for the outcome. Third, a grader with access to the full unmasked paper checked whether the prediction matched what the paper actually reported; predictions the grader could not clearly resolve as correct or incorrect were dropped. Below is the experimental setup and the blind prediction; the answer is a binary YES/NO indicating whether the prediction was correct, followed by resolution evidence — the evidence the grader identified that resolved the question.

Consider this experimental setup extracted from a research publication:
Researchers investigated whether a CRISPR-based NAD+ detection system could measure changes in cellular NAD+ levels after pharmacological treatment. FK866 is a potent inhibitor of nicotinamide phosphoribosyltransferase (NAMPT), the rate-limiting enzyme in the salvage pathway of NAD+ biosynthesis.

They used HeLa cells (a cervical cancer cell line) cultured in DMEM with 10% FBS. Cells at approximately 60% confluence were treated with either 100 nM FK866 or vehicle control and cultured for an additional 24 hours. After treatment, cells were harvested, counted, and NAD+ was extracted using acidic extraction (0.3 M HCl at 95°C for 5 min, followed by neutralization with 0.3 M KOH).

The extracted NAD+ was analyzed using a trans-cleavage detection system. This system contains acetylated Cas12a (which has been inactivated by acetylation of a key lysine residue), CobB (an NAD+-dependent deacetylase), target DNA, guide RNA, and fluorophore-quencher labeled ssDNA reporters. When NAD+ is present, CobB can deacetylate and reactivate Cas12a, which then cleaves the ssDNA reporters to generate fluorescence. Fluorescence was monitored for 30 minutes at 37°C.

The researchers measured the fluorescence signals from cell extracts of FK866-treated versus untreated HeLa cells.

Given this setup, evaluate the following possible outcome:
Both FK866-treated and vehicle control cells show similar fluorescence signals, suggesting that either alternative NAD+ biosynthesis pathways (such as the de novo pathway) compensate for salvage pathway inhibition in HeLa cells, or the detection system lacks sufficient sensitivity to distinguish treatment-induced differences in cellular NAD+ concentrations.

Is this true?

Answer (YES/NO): NO